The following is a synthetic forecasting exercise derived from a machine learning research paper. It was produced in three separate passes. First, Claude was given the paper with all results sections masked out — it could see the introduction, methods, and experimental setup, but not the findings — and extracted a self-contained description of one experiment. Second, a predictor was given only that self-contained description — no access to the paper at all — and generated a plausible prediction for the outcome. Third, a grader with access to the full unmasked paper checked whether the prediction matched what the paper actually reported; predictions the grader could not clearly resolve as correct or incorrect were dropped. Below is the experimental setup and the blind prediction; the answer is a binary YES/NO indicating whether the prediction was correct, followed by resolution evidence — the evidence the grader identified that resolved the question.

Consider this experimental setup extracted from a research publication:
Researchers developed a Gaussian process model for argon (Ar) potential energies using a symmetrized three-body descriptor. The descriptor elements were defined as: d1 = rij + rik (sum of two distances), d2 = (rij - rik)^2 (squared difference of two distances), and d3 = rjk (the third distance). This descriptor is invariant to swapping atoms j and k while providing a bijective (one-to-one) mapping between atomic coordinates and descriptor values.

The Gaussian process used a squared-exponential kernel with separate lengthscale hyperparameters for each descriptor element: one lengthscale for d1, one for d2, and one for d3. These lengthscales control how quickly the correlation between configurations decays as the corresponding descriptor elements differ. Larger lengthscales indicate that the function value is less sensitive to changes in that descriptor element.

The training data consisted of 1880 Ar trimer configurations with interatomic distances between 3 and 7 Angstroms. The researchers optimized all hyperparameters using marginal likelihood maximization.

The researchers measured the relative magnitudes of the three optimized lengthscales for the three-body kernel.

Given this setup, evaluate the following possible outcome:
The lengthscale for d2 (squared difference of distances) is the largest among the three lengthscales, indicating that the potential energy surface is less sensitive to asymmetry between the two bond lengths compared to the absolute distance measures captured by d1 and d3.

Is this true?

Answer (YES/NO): NO